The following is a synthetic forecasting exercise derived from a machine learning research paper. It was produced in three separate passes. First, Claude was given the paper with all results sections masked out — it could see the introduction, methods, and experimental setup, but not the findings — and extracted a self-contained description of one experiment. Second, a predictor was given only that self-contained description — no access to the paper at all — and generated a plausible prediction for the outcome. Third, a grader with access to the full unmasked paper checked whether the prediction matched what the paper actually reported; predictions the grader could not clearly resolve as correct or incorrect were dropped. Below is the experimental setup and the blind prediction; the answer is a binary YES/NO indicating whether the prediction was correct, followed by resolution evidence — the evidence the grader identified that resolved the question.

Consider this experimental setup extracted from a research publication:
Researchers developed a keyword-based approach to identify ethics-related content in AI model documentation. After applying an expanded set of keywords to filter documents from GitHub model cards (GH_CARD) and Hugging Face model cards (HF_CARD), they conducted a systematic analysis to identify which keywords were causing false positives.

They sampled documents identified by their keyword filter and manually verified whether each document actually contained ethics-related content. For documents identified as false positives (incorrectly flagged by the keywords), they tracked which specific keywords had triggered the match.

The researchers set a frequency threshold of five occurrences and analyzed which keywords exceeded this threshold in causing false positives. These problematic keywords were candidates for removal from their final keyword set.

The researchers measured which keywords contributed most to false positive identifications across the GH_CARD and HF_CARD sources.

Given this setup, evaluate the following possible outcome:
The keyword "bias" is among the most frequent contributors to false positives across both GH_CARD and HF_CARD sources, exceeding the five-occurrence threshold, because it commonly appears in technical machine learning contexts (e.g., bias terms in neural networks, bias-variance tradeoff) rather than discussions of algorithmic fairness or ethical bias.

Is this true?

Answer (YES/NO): NO